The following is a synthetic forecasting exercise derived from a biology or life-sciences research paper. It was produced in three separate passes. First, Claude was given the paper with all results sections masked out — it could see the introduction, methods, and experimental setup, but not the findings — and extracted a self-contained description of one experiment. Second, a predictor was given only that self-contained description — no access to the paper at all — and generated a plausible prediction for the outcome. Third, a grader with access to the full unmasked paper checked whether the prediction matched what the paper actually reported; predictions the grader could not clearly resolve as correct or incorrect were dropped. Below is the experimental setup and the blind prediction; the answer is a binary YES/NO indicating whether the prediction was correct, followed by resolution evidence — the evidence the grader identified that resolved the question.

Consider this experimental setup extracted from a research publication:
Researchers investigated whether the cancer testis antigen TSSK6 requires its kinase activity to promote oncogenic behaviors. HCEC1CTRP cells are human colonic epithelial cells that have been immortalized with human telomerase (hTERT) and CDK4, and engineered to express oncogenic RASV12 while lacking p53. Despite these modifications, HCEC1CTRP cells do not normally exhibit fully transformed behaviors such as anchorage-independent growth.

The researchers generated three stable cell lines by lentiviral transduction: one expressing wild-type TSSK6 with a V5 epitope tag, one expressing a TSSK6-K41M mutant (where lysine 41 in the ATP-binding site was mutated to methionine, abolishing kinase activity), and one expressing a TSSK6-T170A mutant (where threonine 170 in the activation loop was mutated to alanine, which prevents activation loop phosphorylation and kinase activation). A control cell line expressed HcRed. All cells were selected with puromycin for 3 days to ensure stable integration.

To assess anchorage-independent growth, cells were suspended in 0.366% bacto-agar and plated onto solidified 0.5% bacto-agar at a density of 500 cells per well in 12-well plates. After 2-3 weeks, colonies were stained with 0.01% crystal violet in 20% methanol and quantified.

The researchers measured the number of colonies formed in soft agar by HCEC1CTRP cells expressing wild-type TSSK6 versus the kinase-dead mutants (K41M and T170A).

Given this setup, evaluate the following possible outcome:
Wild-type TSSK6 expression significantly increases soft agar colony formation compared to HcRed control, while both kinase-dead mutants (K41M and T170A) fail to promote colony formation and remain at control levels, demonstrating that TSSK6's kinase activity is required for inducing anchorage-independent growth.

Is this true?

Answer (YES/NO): YES